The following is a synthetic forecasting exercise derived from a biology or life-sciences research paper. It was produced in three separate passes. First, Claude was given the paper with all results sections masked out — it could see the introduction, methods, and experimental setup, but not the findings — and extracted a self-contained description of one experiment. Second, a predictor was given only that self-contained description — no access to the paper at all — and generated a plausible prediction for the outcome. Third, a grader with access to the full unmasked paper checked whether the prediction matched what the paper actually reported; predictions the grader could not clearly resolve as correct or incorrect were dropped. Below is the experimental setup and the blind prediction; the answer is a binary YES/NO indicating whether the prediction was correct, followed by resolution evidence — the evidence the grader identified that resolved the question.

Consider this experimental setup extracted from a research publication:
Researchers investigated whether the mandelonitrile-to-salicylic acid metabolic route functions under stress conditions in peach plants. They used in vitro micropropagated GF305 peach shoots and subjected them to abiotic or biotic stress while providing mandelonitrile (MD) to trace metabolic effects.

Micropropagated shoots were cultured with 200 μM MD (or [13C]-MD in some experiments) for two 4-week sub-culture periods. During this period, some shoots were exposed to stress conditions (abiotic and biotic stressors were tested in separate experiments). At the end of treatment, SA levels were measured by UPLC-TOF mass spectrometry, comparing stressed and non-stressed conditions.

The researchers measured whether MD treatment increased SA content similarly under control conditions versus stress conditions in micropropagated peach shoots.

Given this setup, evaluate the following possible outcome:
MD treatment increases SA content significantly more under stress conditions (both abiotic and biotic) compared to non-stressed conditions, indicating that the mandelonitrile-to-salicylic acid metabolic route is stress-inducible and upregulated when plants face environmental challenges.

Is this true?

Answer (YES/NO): NO